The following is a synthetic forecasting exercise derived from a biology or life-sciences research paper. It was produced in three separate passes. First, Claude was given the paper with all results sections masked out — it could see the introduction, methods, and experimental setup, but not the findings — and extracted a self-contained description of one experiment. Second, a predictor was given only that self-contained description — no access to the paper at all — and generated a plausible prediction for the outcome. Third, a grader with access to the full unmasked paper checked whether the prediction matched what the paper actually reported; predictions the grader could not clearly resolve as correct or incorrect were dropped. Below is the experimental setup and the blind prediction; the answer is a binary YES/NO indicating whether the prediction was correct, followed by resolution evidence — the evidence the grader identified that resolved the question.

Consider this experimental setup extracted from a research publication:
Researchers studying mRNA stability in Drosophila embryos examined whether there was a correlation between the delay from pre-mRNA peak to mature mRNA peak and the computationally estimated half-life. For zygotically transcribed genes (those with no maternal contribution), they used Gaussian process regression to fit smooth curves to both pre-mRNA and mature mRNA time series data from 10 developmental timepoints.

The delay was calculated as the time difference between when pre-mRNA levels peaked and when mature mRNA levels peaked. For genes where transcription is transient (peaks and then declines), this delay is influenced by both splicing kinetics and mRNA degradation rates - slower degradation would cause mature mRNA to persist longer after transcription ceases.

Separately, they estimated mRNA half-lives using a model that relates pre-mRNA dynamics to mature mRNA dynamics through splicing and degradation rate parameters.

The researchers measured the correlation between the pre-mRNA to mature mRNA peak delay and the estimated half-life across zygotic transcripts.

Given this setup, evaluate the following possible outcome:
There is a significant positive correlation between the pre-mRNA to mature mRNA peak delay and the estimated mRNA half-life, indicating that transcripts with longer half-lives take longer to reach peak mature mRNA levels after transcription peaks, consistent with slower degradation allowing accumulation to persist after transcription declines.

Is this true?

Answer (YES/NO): YES